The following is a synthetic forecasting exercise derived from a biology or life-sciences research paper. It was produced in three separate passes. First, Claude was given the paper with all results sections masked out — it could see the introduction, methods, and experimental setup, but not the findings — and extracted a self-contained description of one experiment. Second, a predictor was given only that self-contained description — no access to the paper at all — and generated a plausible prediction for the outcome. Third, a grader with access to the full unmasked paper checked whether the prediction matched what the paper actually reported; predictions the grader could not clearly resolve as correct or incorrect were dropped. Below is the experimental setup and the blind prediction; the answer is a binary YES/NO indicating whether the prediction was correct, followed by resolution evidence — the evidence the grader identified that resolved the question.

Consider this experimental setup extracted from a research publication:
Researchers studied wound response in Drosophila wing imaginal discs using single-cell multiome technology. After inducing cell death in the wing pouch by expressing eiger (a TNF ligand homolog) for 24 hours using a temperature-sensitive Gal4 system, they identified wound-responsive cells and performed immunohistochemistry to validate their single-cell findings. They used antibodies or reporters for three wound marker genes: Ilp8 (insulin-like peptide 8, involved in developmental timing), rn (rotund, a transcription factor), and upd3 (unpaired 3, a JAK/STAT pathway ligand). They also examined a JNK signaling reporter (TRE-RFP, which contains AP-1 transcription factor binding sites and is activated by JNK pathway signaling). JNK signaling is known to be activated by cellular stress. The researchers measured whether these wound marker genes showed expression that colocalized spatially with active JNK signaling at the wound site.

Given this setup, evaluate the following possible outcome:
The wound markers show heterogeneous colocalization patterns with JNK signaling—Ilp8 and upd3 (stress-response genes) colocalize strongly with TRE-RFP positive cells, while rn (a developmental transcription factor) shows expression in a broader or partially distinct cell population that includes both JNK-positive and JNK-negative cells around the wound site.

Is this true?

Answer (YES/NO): NO